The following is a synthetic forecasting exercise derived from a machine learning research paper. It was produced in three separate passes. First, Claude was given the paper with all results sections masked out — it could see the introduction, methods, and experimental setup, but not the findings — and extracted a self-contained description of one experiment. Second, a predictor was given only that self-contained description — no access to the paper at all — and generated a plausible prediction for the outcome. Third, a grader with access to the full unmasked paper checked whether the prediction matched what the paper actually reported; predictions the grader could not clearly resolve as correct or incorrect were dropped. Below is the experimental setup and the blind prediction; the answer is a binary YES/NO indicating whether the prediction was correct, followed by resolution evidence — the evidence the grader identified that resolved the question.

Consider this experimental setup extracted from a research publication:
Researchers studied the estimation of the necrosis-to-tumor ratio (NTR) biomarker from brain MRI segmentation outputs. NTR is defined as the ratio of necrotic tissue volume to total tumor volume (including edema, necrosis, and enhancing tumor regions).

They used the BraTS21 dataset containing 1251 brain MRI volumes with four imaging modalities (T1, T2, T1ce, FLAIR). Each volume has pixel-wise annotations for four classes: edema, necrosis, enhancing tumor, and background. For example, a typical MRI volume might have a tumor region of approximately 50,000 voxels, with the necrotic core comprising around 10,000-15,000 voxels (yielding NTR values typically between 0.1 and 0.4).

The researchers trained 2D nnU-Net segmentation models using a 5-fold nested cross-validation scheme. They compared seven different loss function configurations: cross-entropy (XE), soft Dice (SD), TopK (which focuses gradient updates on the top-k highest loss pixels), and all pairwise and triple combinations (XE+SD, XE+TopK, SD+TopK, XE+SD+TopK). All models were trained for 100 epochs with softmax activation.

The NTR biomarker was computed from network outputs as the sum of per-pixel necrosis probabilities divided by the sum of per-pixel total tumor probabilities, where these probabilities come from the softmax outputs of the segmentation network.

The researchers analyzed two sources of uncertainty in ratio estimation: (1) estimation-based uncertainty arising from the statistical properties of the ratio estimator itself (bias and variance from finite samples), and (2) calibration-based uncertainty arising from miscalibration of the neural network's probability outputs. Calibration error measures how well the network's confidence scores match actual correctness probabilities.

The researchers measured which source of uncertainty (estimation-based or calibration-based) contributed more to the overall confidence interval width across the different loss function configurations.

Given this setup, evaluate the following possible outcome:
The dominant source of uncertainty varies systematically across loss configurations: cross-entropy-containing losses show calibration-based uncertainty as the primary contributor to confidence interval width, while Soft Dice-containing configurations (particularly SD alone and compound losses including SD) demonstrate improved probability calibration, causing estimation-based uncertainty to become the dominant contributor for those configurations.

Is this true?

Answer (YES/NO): NO